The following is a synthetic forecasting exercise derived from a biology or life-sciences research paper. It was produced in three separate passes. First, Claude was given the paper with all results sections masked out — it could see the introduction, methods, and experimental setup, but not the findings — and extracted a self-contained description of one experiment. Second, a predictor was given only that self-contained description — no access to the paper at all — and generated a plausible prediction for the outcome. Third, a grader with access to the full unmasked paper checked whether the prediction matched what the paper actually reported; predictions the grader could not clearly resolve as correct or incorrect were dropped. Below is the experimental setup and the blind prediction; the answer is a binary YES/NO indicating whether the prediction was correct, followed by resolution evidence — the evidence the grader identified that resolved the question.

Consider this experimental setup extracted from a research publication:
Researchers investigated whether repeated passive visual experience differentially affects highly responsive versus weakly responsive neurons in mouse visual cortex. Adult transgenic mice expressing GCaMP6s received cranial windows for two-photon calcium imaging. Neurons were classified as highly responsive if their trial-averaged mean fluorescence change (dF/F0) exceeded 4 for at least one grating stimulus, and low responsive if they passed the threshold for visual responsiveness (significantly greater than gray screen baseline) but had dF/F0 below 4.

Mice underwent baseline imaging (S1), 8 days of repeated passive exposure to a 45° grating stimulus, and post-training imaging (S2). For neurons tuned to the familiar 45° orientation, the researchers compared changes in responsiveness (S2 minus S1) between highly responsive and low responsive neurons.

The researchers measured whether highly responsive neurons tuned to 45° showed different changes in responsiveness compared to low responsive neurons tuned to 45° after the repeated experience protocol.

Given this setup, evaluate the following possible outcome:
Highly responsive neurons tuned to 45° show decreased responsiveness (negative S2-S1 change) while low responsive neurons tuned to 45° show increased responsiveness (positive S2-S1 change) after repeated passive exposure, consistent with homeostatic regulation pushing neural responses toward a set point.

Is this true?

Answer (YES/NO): NO